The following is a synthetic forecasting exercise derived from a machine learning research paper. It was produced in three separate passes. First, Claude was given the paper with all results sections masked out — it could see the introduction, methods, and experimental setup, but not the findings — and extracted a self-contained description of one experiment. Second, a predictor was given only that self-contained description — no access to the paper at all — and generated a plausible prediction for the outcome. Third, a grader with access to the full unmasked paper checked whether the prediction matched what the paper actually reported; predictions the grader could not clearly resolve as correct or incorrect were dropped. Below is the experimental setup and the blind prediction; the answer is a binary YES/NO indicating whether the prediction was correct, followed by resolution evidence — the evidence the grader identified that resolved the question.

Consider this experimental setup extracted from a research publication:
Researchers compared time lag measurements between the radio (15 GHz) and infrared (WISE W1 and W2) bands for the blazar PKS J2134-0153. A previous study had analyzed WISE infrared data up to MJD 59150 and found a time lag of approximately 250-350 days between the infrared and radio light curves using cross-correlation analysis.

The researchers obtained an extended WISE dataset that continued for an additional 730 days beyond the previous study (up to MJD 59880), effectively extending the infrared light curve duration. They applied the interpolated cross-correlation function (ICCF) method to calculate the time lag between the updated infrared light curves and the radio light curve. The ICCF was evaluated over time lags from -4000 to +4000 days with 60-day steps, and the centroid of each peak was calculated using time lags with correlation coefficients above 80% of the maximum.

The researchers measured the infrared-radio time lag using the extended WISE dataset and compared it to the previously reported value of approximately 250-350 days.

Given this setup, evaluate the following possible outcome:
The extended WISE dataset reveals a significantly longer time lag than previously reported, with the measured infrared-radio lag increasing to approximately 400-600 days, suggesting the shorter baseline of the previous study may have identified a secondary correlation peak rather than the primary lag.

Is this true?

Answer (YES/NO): NO